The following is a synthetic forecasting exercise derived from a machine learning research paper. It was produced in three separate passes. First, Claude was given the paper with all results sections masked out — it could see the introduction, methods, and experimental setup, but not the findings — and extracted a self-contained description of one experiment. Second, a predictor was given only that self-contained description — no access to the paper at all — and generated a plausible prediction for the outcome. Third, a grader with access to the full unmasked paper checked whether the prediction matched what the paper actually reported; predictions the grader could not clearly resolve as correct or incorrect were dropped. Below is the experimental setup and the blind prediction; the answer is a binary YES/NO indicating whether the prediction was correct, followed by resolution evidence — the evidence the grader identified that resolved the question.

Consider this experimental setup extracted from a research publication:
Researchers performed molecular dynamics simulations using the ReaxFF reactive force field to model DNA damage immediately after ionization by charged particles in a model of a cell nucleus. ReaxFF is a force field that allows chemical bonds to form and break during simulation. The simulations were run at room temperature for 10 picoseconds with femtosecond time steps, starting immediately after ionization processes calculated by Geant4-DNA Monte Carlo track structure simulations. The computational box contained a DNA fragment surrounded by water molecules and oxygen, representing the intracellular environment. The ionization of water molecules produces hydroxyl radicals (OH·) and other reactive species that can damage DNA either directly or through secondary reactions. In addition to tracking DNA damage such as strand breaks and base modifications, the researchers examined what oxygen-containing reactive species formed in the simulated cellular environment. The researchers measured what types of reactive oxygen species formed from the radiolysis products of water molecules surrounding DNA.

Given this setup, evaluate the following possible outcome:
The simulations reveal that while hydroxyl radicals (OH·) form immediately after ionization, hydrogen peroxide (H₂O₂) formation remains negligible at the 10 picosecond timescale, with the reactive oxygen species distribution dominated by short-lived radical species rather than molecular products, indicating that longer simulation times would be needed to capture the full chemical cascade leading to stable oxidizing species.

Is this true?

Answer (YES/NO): NO